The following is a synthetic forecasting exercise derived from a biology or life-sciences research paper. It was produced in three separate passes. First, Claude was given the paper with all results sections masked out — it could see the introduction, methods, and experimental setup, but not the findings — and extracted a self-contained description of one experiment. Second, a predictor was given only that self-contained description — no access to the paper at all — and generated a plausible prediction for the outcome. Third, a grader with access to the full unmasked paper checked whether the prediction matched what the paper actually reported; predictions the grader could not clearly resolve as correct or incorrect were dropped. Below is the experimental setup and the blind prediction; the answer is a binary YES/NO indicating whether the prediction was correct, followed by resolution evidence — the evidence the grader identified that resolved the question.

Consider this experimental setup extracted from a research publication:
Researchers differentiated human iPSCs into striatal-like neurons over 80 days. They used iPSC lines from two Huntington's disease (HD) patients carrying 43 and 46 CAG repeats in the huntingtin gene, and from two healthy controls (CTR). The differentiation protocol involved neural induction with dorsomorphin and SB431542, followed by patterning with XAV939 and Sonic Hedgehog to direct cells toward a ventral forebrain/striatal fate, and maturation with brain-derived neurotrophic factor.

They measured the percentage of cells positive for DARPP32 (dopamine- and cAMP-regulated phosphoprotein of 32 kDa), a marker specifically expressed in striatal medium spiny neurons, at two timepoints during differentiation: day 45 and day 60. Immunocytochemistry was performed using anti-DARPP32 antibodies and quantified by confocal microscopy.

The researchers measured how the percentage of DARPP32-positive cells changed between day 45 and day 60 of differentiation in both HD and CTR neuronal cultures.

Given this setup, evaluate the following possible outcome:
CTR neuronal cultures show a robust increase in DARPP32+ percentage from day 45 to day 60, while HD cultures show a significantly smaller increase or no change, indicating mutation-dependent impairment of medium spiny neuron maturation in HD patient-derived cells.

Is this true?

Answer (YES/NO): NO